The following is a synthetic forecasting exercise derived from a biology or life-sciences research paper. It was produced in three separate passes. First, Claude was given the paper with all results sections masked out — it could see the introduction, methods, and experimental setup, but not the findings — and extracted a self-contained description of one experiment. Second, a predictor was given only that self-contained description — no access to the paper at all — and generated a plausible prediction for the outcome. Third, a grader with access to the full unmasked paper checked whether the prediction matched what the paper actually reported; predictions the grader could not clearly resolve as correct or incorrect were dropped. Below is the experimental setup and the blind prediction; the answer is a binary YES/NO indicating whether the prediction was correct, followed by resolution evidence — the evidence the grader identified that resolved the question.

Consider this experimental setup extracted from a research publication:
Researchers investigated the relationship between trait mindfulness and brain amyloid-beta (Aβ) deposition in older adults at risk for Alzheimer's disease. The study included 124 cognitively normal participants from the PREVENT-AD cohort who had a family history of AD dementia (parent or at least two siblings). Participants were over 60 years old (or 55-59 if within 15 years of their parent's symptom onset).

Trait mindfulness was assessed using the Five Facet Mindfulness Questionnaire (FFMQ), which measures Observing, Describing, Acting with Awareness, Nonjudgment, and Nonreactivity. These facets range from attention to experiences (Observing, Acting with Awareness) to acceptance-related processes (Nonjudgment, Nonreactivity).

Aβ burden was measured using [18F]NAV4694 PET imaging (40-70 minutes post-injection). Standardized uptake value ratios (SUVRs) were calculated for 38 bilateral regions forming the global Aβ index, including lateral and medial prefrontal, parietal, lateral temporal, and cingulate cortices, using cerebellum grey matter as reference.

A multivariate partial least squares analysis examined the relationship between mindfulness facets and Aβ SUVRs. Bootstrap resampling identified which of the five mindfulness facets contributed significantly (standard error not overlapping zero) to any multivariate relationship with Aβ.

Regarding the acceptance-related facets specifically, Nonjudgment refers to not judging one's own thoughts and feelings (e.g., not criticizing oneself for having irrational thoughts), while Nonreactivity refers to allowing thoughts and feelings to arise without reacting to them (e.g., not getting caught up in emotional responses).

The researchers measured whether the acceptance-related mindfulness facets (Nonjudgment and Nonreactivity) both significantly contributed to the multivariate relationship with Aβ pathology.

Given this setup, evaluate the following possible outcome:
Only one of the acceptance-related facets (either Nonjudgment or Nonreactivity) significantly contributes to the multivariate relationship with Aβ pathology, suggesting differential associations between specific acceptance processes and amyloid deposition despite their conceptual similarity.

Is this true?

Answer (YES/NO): NO